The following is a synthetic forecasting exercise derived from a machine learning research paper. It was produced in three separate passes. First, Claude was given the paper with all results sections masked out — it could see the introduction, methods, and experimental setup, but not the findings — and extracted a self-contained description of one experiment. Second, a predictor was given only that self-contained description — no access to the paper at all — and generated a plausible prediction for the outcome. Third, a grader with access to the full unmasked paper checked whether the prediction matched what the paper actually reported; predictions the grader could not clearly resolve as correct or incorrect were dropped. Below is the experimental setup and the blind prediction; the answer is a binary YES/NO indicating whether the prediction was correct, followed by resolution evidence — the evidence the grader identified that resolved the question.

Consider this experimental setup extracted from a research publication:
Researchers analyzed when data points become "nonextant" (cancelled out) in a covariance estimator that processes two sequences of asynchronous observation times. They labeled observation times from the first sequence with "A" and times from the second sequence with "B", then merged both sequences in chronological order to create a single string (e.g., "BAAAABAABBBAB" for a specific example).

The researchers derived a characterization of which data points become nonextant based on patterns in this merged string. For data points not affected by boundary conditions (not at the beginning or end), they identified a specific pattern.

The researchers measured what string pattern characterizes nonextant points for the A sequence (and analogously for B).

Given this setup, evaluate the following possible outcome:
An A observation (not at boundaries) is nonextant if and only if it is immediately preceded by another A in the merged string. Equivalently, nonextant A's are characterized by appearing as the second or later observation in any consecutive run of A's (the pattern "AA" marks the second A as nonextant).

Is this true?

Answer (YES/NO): NO